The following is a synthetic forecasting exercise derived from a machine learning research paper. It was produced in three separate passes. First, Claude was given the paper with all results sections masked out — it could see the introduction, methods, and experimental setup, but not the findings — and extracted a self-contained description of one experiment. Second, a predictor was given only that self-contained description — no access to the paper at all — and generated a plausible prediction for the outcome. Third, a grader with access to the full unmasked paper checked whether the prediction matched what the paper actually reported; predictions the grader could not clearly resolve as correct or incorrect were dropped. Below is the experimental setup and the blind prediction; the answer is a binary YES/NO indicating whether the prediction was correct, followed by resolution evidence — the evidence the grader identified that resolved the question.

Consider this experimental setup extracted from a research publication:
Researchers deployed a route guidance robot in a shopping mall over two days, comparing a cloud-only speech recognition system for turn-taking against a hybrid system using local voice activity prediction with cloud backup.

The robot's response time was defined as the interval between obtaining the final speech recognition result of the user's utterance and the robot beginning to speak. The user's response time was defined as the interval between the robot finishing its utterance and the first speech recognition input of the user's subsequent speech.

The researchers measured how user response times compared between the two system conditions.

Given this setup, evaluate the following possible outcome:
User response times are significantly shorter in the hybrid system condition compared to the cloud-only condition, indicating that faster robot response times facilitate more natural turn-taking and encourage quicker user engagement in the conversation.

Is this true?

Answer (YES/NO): YES